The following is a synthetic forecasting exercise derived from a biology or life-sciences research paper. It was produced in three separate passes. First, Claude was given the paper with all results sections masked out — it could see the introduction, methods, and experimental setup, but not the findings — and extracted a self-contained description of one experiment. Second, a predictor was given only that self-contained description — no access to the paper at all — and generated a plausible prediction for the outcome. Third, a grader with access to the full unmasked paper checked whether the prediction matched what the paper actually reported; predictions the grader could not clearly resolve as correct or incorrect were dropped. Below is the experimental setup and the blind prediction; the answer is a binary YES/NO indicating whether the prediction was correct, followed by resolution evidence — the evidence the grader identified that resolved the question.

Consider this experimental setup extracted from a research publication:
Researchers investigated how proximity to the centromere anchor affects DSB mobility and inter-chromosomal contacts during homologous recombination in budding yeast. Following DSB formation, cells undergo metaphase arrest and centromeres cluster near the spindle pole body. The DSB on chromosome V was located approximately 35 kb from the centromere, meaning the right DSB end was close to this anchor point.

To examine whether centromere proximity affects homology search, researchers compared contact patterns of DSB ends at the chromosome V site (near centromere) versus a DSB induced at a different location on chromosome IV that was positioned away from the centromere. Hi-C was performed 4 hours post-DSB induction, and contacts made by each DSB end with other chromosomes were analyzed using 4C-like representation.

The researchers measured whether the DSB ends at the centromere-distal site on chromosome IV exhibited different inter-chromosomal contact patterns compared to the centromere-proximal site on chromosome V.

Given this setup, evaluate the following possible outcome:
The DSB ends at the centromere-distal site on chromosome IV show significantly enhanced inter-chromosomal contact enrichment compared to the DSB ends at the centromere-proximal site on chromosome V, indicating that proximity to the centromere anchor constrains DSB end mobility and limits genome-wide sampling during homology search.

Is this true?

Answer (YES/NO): YES